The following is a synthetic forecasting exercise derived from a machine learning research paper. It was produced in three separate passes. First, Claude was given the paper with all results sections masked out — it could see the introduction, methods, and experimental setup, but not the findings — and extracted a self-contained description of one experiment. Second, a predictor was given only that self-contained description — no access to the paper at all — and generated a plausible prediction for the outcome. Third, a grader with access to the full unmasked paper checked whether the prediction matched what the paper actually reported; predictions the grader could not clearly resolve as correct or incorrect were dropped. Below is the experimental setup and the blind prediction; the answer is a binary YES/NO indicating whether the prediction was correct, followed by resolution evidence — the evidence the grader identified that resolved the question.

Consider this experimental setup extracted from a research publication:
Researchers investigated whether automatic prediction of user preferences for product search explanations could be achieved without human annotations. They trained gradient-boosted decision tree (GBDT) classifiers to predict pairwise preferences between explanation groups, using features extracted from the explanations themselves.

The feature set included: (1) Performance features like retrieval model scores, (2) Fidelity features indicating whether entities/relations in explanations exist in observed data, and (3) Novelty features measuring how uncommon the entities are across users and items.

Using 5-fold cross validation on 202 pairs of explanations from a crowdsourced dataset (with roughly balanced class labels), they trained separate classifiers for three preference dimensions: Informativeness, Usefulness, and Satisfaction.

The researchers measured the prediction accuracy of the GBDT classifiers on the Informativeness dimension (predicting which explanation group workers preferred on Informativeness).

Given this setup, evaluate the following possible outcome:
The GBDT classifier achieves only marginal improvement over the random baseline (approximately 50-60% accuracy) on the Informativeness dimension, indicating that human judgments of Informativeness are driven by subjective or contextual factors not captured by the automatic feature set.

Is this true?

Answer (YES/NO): NO